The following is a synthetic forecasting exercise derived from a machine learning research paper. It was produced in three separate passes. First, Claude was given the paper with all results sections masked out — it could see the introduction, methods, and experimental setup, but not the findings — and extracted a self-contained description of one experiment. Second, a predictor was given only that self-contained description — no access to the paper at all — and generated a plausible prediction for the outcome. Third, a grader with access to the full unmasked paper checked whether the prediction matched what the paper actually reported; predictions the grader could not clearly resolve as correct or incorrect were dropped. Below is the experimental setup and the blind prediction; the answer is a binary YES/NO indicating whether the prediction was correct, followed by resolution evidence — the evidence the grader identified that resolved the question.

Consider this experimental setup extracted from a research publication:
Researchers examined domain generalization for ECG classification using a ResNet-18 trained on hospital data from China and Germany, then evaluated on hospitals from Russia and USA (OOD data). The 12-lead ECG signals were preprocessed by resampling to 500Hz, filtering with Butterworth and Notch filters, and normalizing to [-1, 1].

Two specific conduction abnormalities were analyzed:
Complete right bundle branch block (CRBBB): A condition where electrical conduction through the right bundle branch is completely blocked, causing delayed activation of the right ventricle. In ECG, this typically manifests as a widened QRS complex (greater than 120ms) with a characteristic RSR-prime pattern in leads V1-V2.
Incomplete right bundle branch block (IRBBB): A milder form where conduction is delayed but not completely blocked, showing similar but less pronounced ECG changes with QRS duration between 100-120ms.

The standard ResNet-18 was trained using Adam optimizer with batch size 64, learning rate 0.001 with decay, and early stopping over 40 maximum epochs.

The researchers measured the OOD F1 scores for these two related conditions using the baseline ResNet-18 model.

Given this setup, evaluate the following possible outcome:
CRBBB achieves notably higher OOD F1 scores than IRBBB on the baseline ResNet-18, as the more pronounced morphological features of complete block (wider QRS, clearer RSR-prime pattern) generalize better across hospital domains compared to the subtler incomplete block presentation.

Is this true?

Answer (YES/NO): YES